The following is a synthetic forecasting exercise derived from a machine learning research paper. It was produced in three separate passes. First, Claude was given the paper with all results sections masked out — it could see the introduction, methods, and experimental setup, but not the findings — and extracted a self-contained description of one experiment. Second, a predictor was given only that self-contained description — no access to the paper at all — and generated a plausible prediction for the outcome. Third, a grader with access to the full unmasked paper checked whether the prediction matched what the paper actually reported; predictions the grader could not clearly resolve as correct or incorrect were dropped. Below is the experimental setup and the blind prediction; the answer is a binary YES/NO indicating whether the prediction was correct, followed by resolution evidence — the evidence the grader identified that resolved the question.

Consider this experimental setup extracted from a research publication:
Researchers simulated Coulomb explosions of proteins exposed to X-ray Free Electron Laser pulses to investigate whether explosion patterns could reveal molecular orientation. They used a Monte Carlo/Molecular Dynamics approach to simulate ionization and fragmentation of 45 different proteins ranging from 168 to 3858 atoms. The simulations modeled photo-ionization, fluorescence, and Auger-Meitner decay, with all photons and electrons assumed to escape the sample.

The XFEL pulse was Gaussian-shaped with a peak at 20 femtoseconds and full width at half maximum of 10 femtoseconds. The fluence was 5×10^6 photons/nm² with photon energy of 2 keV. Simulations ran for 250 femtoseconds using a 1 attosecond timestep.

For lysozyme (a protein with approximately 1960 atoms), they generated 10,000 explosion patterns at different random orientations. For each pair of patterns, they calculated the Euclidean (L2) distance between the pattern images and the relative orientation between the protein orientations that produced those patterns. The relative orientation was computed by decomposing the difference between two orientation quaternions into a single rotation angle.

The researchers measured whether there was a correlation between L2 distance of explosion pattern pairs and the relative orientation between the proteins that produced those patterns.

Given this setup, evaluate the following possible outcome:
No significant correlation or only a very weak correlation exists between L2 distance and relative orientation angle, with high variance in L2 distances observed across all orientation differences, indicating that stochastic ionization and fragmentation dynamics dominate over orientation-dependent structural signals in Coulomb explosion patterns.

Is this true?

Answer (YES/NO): NO